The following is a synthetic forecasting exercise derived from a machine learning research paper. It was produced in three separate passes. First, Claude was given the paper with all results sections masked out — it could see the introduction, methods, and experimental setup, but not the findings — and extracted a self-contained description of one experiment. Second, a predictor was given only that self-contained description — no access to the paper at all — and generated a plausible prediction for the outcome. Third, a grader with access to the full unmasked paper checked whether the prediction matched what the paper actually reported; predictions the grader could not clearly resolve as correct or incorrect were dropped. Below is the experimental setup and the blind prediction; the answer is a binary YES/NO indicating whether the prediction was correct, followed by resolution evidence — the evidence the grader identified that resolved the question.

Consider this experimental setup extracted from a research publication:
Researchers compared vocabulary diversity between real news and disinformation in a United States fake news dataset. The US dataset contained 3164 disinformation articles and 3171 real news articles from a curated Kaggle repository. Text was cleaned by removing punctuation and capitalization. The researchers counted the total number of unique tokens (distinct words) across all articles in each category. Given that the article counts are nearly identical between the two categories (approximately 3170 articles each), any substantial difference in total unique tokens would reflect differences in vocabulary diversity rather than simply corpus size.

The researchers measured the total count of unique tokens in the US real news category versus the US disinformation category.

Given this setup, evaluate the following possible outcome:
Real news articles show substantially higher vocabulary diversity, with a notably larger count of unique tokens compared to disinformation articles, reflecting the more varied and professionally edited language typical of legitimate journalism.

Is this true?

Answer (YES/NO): YES